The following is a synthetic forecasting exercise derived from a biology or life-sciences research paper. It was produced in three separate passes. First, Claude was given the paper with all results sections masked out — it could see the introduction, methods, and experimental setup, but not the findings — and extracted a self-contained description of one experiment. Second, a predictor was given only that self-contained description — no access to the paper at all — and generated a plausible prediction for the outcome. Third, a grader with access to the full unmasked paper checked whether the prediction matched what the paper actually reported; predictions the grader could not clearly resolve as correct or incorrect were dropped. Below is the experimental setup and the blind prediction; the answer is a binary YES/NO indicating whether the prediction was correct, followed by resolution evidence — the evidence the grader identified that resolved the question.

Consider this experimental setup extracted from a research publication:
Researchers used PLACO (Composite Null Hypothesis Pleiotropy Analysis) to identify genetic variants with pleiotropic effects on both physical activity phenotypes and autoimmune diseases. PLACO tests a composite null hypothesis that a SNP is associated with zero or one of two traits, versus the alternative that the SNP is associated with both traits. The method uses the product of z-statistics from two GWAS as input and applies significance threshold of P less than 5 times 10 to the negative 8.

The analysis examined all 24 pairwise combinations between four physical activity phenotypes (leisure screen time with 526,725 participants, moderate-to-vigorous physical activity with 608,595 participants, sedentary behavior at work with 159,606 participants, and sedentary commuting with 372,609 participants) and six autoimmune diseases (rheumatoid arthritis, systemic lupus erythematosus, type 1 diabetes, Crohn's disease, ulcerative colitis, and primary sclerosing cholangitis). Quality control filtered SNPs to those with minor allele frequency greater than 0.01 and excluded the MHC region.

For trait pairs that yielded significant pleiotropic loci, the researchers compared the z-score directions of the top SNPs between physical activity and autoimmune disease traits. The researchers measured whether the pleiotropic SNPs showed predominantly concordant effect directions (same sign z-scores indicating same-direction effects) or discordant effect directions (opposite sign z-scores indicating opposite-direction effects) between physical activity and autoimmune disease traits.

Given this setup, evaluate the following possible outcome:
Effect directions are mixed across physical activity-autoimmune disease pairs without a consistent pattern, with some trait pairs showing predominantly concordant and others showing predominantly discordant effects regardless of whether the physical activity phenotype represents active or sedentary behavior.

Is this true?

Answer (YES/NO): YES